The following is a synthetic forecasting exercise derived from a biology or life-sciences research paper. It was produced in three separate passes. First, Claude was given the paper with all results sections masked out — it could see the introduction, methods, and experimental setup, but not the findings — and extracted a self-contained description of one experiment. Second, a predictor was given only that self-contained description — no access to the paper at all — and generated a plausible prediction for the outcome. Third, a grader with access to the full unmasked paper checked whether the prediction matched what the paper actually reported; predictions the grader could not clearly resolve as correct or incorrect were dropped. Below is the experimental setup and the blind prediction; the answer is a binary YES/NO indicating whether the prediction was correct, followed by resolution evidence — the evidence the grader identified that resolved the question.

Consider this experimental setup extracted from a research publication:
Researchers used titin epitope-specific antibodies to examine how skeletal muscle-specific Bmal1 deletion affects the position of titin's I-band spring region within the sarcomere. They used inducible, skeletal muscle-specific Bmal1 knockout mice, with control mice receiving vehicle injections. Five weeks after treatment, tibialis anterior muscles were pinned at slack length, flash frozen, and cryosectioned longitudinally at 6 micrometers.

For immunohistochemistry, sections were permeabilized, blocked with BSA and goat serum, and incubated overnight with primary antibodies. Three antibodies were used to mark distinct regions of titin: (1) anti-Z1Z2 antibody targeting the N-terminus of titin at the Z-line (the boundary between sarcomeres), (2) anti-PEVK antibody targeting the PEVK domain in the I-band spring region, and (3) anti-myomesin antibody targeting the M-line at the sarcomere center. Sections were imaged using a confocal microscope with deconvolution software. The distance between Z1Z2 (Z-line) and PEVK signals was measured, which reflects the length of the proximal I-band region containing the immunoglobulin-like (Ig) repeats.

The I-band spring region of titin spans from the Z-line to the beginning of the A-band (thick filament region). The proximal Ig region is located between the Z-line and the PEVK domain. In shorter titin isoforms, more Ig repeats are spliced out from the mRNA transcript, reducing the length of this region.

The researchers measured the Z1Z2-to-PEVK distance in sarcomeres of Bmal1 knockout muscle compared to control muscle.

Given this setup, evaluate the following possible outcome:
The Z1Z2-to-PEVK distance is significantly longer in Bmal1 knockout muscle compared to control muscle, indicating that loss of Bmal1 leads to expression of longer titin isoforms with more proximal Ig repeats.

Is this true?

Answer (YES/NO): YES